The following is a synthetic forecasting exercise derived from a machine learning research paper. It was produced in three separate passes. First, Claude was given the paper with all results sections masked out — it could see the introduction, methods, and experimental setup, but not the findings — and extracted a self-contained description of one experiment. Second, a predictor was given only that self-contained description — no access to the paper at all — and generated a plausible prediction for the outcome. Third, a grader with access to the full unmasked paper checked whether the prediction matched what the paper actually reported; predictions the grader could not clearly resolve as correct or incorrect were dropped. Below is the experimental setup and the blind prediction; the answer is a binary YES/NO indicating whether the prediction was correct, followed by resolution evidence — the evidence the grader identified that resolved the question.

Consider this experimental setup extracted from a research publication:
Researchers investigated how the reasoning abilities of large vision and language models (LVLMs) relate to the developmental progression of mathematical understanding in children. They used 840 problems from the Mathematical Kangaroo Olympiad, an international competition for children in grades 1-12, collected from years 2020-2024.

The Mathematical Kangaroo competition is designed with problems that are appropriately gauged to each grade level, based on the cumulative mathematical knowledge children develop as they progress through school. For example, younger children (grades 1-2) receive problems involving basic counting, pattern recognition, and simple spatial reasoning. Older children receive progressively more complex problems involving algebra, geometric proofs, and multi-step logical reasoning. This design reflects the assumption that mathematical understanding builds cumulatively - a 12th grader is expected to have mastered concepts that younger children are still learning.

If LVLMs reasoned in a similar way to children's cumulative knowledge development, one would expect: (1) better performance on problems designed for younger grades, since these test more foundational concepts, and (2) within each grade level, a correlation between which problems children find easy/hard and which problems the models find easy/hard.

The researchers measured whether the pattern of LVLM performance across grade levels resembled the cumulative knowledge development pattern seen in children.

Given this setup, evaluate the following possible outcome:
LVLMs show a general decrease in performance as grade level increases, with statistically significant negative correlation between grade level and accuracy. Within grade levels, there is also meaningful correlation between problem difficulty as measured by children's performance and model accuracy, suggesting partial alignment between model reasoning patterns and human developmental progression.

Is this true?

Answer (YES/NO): NO